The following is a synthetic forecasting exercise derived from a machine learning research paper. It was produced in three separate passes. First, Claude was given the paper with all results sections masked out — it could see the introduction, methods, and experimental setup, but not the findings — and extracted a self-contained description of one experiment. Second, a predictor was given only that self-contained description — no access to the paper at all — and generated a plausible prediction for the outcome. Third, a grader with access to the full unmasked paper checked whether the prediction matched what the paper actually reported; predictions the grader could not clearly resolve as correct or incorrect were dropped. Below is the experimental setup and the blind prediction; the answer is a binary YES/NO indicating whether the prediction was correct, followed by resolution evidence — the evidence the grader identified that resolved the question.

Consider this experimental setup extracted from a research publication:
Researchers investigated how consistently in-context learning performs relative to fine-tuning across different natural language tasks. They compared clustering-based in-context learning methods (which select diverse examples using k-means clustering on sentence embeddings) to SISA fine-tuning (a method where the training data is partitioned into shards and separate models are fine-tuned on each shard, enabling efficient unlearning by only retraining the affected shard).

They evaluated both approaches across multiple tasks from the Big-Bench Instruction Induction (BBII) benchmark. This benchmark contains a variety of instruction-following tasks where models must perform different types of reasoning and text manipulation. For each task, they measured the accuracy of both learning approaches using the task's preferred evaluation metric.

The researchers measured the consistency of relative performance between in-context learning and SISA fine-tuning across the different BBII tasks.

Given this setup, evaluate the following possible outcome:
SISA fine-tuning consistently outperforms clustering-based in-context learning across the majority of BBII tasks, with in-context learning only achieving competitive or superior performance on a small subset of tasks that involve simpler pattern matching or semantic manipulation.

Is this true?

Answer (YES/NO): NO